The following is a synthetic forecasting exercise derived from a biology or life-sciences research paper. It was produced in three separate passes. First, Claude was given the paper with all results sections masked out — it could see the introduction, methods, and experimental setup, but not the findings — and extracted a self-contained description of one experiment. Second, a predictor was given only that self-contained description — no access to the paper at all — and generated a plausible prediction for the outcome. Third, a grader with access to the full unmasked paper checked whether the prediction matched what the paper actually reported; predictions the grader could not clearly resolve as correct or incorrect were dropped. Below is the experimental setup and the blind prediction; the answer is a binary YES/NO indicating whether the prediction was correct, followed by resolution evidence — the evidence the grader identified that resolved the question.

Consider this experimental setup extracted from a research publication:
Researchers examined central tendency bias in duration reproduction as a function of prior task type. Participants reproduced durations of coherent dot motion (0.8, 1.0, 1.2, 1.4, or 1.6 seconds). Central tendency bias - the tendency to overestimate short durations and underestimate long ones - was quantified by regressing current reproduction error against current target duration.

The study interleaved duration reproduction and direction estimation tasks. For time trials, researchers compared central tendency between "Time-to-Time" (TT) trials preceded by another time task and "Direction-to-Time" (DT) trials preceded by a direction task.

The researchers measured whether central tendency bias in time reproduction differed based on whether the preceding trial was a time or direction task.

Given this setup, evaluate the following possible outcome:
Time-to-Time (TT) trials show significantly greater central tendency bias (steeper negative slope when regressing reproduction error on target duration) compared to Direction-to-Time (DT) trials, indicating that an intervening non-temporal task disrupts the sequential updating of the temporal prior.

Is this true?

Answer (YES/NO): NO